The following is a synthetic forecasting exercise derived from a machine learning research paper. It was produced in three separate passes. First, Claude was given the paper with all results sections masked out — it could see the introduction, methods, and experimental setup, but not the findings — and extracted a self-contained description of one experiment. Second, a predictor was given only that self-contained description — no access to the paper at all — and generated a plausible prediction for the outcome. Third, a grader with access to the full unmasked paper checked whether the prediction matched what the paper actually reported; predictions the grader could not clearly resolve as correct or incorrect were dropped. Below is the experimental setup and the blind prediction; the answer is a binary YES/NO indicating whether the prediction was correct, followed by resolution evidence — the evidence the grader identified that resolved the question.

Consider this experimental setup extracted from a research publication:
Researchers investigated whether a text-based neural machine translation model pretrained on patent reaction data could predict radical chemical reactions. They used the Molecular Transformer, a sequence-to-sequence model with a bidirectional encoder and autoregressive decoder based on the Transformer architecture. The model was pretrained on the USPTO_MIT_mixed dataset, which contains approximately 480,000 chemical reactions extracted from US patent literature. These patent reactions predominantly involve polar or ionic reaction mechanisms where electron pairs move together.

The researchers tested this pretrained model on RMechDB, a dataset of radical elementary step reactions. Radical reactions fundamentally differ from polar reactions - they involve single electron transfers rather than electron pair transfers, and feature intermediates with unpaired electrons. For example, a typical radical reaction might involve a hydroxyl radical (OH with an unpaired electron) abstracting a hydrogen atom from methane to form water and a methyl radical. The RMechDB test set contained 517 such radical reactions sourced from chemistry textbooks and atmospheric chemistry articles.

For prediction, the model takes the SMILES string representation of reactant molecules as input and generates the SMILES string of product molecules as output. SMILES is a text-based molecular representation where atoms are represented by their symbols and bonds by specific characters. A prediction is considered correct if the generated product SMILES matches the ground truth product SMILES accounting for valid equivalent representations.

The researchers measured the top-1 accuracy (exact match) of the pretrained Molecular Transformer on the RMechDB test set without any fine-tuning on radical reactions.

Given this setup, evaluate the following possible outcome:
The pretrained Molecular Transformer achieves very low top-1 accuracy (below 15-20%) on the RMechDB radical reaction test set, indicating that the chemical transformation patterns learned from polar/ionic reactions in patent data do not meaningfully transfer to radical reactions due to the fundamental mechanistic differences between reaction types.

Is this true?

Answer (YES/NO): NO